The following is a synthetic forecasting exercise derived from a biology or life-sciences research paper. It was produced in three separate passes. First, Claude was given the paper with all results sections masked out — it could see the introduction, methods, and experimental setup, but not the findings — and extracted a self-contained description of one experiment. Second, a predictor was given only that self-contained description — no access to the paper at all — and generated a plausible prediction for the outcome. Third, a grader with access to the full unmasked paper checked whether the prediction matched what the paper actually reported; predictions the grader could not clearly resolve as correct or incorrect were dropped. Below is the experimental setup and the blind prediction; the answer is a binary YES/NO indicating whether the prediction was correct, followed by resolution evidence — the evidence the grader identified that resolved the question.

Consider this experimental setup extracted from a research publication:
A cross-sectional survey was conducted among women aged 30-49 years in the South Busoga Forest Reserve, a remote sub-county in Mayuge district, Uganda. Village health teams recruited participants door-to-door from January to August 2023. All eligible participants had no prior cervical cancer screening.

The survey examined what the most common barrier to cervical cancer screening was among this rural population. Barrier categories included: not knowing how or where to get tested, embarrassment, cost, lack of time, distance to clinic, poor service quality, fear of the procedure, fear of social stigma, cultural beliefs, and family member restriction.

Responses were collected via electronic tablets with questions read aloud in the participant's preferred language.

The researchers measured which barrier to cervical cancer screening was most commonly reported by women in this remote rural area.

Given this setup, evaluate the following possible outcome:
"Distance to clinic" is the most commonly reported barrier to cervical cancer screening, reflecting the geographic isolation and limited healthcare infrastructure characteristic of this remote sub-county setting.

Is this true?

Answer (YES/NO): NO